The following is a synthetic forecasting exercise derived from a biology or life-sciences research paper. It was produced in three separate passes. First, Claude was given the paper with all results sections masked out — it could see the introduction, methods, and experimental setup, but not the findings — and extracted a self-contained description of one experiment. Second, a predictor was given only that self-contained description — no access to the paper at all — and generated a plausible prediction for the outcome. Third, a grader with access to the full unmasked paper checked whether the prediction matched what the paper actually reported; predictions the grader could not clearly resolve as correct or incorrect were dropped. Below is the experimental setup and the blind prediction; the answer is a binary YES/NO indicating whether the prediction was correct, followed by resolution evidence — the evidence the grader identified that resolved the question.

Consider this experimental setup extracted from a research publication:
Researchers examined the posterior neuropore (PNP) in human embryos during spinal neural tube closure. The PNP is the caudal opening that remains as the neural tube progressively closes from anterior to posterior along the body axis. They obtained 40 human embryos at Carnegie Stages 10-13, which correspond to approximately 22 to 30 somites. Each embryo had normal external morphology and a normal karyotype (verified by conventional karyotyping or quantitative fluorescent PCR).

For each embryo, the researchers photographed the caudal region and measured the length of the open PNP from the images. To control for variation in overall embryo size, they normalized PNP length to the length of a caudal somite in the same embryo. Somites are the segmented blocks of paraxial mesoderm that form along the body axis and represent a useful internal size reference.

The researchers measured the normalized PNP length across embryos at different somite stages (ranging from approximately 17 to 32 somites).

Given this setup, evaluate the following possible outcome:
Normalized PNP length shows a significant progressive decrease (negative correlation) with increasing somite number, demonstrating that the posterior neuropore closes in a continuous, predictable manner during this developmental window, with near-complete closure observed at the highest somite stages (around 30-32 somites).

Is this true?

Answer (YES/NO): YES